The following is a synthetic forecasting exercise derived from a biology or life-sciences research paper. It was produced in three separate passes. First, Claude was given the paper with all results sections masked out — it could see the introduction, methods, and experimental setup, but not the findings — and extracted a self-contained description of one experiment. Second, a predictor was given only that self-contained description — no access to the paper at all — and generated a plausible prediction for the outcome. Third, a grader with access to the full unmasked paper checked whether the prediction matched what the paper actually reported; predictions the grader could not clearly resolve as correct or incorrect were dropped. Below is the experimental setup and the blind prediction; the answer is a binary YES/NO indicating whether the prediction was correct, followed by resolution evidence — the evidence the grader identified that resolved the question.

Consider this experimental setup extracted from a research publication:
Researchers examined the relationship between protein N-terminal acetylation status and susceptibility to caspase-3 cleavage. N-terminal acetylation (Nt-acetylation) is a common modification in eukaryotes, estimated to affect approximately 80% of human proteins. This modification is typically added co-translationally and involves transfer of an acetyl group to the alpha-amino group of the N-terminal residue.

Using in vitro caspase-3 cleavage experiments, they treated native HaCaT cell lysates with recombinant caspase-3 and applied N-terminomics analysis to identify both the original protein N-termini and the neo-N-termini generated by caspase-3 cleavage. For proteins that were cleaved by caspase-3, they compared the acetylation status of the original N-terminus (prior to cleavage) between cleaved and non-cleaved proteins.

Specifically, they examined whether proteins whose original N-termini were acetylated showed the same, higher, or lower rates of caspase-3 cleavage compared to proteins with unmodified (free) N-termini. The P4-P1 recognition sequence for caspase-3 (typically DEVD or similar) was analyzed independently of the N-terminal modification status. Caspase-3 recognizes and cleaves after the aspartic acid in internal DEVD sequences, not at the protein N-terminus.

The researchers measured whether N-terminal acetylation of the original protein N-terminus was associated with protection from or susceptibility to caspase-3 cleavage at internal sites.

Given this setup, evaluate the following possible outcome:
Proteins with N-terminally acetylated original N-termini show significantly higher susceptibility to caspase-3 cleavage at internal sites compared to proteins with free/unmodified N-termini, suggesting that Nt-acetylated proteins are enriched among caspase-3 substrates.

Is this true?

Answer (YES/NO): NO